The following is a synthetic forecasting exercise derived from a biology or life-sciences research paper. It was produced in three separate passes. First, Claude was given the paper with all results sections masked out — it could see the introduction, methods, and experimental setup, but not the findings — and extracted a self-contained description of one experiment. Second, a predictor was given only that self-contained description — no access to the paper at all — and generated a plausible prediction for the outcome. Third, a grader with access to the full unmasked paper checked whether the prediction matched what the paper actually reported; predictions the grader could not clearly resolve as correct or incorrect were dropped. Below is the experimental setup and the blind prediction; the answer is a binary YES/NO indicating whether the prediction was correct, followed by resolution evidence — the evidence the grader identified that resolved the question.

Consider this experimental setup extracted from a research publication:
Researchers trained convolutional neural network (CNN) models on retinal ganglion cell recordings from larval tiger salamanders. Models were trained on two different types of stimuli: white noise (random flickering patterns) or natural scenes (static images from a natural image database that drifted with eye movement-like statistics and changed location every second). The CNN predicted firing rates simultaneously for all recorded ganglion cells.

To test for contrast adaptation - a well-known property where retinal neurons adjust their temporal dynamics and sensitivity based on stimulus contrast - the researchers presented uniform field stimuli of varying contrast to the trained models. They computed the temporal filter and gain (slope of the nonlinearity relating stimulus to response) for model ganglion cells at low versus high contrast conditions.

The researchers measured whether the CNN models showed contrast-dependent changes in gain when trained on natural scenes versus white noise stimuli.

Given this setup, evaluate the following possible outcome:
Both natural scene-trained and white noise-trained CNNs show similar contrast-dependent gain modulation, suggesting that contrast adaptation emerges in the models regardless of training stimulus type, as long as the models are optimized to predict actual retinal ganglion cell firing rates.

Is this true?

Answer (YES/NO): NO